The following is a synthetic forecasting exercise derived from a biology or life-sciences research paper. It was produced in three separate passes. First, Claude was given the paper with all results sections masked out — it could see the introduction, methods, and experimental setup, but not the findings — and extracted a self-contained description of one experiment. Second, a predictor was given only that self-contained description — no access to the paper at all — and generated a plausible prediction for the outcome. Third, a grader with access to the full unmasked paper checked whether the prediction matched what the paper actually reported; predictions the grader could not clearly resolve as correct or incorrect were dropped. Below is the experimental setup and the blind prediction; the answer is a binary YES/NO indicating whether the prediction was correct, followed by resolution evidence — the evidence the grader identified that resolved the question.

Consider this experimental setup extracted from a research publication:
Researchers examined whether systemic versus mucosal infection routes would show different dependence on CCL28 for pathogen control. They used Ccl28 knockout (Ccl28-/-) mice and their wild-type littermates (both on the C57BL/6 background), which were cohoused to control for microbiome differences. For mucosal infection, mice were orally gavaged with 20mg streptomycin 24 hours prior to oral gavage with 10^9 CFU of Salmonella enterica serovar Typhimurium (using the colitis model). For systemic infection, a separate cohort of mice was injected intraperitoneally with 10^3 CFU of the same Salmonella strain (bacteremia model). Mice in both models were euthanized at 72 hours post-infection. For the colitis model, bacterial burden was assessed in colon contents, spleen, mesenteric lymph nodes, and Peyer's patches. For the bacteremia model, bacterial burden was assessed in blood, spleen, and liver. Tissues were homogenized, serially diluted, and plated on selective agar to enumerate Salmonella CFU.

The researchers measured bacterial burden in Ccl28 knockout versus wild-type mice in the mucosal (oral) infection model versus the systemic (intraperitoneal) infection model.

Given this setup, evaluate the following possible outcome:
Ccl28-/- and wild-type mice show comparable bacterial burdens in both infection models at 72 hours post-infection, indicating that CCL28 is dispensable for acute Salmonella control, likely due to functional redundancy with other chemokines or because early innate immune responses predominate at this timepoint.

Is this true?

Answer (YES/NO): NO